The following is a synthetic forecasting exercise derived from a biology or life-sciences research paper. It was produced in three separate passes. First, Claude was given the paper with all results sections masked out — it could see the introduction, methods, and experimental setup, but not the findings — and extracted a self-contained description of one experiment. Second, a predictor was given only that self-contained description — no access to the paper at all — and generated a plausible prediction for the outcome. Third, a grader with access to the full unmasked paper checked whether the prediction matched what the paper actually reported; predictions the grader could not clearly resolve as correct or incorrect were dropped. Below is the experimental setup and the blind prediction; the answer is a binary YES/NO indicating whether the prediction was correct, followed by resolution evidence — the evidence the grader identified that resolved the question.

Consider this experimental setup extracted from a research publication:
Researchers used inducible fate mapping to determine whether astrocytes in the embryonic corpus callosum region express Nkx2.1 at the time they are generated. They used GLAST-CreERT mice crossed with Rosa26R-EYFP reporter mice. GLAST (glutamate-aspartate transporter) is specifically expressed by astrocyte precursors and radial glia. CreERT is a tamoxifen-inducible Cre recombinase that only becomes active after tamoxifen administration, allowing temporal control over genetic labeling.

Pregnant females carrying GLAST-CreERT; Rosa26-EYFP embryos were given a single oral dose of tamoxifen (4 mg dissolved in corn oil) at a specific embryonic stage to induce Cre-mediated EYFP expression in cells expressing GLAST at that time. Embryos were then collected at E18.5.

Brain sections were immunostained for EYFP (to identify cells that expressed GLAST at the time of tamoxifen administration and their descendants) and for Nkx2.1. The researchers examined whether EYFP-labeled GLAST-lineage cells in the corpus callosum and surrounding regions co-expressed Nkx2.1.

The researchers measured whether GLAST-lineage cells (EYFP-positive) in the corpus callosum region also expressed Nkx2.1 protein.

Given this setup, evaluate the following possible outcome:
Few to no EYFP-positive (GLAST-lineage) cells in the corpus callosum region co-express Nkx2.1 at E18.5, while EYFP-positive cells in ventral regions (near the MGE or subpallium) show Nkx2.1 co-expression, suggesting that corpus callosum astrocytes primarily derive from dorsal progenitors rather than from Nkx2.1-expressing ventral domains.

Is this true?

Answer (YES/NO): NO